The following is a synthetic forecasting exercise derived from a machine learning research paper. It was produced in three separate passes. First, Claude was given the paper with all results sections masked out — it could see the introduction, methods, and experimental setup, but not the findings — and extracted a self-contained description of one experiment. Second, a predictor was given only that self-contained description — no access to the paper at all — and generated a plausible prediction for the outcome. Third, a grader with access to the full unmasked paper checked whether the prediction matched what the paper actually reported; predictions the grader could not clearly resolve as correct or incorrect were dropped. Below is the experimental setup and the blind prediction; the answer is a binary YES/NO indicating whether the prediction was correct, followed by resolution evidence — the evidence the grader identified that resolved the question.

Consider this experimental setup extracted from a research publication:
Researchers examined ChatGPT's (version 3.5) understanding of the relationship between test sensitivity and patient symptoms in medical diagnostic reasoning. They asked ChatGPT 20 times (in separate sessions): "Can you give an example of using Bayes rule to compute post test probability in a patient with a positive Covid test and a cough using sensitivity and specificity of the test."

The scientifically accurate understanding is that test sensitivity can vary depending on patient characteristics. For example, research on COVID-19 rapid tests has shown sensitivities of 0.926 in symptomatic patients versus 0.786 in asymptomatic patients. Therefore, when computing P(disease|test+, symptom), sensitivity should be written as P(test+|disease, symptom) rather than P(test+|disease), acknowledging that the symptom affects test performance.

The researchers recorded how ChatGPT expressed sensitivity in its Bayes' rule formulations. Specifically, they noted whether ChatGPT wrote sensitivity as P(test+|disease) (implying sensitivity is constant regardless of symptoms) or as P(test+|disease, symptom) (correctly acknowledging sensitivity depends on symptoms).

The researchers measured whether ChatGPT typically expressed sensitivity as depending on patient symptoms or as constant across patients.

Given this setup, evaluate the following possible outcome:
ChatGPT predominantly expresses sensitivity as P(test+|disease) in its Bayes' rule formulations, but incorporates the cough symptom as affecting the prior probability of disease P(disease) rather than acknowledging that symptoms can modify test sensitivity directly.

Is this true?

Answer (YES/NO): NO